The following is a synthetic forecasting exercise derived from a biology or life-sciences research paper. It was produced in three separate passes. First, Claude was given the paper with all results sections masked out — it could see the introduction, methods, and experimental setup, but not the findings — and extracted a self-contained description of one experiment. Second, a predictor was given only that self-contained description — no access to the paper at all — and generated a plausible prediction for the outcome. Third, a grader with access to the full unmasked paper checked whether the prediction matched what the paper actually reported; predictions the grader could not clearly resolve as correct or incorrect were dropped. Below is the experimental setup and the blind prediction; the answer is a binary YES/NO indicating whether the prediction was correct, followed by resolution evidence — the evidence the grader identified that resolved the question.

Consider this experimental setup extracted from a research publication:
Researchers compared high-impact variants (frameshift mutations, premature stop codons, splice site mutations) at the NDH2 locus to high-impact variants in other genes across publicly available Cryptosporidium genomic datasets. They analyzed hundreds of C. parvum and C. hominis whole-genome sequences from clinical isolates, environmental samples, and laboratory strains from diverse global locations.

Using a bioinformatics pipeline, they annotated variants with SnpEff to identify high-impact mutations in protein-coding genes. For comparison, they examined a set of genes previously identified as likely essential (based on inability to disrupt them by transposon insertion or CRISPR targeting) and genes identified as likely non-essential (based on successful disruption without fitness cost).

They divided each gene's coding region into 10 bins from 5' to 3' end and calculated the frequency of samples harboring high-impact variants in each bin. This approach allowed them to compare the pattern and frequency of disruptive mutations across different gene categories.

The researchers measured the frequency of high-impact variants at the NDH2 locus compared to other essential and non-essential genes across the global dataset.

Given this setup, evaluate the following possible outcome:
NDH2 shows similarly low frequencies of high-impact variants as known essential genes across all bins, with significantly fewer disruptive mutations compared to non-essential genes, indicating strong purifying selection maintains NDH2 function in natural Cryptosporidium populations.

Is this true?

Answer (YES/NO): NO